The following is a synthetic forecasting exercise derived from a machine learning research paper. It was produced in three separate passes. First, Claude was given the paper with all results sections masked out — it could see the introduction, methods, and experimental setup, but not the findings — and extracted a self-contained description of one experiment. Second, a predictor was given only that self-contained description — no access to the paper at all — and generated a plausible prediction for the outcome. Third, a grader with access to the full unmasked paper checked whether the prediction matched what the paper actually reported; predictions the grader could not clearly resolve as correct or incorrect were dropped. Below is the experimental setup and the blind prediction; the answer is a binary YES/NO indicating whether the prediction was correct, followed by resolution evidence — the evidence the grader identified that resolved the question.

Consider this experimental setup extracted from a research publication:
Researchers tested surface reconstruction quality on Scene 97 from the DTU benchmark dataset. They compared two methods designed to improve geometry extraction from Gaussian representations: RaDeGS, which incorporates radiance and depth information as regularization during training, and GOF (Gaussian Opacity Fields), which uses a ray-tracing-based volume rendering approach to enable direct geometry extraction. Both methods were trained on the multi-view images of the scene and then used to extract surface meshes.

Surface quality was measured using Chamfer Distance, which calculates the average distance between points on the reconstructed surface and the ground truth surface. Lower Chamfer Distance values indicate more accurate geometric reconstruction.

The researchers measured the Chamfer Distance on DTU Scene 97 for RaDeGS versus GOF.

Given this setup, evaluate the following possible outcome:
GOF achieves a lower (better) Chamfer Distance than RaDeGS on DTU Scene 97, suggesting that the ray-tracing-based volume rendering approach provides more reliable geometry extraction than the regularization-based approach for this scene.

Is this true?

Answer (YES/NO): NO